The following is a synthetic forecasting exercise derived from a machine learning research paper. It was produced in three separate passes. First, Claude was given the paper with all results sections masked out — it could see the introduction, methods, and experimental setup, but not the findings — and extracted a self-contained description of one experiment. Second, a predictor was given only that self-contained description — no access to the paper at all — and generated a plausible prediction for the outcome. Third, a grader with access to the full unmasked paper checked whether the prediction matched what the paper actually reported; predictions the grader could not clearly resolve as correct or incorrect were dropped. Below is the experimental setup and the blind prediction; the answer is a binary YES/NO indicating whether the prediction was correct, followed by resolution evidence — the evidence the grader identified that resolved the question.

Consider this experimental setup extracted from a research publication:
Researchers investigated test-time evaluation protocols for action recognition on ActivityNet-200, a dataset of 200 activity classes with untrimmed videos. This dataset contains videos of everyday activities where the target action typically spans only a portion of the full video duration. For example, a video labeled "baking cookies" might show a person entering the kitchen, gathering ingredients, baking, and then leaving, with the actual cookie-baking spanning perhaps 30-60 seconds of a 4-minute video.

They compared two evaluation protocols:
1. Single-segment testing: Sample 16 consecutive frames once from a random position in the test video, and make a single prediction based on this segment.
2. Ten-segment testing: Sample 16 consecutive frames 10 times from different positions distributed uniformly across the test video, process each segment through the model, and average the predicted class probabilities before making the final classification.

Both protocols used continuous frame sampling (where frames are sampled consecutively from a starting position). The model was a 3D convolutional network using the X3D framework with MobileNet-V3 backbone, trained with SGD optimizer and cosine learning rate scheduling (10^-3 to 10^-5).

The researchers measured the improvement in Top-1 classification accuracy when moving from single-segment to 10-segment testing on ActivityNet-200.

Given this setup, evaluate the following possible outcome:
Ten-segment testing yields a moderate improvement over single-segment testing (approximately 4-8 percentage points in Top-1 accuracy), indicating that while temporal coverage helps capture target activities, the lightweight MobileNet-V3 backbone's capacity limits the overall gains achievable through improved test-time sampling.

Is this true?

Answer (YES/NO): NO